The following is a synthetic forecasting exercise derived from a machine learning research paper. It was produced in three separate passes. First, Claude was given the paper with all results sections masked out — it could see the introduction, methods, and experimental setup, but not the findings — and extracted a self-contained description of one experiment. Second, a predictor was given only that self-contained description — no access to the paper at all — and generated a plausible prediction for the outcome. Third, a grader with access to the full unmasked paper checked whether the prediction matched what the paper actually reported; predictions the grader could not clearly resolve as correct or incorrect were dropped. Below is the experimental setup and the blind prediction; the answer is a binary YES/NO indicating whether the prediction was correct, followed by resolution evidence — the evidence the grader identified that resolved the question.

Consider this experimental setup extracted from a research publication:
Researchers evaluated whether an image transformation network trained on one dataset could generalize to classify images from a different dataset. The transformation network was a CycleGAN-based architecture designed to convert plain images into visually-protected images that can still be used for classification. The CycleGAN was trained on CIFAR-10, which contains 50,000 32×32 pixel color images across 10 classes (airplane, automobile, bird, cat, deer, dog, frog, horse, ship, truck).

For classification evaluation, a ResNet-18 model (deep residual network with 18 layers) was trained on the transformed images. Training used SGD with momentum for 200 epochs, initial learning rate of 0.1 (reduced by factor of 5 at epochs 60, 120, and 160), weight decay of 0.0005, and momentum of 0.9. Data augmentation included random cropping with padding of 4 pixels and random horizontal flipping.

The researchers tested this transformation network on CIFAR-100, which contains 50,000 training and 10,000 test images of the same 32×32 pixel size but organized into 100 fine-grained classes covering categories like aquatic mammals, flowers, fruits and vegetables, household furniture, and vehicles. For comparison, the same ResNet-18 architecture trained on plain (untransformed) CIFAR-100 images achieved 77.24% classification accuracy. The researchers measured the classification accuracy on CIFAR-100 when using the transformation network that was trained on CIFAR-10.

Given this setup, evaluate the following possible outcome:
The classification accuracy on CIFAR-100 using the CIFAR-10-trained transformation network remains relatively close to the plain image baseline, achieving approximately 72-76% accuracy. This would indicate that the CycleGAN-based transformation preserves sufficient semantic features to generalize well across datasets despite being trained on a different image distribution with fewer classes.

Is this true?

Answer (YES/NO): NO